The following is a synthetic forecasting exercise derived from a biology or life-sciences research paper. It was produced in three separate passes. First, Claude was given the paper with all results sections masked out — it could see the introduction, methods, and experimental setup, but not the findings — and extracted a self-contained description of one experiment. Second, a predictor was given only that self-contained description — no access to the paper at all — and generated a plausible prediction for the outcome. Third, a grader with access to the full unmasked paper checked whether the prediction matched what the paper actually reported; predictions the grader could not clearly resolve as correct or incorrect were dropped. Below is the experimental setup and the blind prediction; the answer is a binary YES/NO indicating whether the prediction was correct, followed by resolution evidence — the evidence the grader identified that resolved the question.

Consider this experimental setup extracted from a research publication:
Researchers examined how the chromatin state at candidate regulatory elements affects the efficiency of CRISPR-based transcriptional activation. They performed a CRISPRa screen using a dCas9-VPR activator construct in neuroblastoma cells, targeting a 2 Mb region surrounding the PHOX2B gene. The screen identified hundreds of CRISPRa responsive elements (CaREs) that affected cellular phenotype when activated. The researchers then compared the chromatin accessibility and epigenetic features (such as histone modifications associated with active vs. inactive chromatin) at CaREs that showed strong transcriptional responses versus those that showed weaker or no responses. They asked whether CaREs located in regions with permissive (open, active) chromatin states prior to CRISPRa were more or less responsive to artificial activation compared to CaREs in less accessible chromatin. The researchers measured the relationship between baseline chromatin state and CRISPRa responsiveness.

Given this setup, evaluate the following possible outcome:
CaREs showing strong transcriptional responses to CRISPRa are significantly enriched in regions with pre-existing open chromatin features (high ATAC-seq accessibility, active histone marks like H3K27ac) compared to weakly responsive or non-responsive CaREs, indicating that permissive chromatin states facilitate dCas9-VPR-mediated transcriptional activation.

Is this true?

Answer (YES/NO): YES